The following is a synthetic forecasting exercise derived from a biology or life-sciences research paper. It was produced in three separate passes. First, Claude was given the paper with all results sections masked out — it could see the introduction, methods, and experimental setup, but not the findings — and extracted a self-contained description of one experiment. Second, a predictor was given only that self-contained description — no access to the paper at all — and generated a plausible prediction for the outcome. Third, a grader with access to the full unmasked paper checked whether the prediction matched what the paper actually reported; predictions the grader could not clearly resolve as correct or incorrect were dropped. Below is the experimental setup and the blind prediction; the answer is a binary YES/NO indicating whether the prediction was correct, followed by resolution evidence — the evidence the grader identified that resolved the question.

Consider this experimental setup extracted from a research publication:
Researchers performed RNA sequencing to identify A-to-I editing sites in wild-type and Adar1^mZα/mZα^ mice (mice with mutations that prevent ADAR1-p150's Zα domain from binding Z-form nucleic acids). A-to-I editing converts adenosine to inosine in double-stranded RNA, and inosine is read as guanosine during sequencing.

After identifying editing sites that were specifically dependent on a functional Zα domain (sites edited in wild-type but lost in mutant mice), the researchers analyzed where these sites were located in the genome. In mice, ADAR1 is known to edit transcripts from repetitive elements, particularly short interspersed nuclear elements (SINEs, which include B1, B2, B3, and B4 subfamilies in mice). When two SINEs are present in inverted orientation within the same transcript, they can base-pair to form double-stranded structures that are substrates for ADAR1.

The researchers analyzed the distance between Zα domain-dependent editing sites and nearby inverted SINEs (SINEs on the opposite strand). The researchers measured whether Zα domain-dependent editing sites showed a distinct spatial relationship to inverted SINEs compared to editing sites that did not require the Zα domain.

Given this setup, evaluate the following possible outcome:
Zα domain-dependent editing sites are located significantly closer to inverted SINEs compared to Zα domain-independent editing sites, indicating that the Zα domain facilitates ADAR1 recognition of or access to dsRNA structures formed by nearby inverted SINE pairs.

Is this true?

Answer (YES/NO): NO